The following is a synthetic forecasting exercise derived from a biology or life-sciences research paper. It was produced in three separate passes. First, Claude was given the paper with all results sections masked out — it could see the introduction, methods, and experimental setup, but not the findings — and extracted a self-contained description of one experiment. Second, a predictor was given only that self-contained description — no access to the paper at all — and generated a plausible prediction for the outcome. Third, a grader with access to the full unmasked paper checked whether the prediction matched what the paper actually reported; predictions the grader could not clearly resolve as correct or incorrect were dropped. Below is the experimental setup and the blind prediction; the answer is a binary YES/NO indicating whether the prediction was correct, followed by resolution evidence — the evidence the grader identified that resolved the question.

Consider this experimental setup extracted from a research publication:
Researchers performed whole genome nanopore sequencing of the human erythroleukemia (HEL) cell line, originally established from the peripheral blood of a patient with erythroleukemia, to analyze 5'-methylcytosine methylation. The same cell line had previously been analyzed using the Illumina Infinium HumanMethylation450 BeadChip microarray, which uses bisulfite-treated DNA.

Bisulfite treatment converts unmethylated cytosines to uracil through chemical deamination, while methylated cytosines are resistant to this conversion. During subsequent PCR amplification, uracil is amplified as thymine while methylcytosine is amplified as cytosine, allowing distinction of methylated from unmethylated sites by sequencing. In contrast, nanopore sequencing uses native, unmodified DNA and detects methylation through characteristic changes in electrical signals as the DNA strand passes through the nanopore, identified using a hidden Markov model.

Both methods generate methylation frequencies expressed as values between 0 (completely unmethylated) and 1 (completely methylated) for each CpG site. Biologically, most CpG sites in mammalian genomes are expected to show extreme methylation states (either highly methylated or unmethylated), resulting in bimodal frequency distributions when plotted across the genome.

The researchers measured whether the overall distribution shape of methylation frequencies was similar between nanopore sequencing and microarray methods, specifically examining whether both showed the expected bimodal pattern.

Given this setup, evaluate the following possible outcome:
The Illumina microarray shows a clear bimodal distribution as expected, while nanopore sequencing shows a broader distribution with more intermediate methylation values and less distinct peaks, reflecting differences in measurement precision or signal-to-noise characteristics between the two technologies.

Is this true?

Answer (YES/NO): NO